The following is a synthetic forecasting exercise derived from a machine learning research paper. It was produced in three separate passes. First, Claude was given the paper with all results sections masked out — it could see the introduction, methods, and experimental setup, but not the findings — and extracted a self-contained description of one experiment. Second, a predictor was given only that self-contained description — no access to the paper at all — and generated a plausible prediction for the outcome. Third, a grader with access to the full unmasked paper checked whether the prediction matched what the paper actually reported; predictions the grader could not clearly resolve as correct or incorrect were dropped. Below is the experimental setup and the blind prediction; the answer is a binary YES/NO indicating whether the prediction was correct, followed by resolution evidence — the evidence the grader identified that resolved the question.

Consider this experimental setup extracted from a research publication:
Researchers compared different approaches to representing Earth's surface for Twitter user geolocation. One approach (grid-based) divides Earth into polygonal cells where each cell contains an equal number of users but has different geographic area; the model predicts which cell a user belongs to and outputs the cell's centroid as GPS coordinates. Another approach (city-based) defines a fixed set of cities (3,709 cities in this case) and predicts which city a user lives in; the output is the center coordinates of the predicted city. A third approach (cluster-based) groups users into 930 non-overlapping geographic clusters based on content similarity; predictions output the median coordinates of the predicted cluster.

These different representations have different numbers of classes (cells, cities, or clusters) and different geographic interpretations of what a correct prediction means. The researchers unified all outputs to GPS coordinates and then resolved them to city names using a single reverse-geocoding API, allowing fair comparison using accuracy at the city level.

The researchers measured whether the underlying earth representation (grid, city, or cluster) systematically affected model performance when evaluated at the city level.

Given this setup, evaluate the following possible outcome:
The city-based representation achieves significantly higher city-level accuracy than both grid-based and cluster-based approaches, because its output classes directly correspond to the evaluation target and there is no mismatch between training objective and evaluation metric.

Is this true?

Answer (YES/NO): NO